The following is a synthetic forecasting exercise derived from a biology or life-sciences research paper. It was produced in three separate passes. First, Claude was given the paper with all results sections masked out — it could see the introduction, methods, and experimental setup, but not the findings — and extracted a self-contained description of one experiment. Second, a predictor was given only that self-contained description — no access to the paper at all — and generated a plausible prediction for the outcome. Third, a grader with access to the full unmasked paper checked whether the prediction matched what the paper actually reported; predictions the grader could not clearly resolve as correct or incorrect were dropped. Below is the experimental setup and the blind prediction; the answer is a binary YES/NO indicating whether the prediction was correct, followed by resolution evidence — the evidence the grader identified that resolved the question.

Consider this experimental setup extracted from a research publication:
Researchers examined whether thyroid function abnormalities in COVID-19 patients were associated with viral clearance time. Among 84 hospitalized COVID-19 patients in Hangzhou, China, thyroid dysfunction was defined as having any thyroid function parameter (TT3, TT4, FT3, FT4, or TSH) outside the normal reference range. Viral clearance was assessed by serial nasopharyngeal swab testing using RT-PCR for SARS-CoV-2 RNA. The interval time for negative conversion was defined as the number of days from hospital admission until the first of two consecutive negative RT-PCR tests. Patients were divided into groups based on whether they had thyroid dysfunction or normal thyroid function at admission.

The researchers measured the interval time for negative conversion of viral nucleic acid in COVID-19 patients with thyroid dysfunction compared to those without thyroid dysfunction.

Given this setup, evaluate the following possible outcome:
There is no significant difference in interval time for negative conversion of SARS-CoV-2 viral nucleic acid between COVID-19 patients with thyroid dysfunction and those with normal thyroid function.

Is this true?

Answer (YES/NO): YES